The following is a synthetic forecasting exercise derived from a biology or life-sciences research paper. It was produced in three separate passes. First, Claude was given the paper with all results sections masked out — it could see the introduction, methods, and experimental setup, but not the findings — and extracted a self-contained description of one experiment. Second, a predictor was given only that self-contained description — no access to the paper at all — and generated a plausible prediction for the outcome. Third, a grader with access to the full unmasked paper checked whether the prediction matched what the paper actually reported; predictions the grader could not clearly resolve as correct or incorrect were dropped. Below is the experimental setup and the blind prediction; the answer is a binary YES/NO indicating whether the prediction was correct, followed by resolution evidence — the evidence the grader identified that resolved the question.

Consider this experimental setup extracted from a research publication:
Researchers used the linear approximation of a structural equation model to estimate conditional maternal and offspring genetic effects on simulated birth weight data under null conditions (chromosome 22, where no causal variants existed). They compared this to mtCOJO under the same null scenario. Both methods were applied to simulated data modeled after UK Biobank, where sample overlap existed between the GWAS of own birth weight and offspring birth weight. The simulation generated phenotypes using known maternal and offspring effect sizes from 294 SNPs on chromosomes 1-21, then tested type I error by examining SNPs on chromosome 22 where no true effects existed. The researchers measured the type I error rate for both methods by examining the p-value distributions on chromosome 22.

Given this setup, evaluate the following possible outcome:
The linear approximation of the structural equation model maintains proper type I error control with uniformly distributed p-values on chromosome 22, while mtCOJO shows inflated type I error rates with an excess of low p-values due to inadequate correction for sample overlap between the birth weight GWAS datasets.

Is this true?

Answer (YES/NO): NO